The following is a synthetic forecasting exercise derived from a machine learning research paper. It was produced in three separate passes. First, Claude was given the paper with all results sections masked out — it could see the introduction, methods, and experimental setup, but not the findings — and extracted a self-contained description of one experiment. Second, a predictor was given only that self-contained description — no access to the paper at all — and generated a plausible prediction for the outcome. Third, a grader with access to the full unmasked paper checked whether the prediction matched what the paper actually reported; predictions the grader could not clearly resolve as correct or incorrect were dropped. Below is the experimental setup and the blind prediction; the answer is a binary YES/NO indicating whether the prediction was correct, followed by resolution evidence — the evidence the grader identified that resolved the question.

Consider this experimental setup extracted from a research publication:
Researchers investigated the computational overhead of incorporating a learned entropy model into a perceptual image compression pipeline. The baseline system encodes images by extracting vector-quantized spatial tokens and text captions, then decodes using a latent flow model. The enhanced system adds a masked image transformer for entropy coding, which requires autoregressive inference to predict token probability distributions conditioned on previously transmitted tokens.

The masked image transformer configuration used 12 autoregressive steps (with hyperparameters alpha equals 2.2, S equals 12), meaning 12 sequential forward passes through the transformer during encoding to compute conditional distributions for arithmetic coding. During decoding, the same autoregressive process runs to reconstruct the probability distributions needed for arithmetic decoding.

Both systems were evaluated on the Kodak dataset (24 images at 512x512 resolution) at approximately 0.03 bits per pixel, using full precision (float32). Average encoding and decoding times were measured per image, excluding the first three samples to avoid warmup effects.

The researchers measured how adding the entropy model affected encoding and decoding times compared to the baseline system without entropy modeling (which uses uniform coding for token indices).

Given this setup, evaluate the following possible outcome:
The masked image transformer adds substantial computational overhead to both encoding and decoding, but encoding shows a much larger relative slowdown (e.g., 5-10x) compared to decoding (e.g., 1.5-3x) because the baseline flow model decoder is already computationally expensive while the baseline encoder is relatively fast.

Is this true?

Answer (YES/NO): NO